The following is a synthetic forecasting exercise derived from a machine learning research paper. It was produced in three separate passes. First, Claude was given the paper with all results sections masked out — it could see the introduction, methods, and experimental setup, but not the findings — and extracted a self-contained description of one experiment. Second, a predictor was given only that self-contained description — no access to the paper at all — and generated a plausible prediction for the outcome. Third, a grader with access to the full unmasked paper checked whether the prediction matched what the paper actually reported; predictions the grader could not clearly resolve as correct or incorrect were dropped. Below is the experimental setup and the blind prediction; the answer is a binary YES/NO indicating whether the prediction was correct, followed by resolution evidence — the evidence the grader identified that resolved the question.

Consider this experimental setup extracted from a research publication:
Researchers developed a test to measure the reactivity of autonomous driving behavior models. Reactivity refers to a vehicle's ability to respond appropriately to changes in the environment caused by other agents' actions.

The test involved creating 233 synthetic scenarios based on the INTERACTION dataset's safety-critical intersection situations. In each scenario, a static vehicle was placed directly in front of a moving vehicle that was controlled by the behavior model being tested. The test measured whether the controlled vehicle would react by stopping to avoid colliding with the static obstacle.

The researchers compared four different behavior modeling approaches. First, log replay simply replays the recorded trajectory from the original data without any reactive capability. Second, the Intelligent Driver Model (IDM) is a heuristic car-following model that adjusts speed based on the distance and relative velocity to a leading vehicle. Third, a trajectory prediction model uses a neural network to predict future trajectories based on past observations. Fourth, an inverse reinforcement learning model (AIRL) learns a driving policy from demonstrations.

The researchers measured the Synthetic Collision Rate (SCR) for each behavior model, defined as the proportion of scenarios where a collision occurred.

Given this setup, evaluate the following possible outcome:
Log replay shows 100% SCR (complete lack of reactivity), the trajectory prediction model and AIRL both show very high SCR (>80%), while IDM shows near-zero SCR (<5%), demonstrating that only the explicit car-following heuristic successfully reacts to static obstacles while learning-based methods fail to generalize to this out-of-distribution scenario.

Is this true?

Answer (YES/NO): NO